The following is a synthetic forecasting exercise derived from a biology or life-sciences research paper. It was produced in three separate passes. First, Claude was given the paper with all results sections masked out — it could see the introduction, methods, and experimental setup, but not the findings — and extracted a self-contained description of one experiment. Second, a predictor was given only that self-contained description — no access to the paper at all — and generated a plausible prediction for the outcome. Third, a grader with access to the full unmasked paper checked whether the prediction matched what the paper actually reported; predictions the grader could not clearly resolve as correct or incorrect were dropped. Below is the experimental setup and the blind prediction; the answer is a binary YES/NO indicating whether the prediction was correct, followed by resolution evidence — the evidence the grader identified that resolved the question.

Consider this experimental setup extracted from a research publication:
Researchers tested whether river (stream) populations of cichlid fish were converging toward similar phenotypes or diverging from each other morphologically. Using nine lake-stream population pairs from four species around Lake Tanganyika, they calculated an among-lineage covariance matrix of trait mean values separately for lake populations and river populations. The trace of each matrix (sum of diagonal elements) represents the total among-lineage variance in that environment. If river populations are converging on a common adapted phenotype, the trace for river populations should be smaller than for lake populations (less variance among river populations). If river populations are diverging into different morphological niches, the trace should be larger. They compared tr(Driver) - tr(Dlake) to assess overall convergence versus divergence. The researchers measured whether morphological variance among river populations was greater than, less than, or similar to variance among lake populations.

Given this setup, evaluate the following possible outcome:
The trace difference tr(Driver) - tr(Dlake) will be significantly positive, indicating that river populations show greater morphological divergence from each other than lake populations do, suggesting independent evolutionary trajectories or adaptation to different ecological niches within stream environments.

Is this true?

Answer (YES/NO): NO